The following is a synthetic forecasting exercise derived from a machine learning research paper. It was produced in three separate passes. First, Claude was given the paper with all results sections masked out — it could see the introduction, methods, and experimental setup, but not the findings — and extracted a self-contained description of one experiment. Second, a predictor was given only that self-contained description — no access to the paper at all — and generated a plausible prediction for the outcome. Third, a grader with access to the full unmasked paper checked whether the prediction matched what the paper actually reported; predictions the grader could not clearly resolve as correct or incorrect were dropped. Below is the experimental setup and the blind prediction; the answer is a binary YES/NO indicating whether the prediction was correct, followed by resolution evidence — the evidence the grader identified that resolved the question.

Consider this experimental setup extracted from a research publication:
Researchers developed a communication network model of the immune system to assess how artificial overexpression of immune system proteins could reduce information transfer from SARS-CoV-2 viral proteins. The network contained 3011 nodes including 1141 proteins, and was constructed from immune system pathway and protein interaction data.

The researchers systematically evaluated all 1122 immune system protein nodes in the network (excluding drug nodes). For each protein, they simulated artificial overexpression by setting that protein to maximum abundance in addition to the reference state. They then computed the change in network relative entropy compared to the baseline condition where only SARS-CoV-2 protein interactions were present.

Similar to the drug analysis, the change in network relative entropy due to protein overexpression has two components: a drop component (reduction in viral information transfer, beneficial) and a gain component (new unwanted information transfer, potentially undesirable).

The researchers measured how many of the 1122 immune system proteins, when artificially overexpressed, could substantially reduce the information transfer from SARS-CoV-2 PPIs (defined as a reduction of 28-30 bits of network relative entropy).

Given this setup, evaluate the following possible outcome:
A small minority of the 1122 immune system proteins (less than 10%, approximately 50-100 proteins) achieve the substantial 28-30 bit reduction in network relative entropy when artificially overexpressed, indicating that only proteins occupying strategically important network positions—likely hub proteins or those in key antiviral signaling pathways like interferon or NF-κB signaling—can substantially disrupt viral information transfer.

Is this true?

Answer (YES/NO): NO